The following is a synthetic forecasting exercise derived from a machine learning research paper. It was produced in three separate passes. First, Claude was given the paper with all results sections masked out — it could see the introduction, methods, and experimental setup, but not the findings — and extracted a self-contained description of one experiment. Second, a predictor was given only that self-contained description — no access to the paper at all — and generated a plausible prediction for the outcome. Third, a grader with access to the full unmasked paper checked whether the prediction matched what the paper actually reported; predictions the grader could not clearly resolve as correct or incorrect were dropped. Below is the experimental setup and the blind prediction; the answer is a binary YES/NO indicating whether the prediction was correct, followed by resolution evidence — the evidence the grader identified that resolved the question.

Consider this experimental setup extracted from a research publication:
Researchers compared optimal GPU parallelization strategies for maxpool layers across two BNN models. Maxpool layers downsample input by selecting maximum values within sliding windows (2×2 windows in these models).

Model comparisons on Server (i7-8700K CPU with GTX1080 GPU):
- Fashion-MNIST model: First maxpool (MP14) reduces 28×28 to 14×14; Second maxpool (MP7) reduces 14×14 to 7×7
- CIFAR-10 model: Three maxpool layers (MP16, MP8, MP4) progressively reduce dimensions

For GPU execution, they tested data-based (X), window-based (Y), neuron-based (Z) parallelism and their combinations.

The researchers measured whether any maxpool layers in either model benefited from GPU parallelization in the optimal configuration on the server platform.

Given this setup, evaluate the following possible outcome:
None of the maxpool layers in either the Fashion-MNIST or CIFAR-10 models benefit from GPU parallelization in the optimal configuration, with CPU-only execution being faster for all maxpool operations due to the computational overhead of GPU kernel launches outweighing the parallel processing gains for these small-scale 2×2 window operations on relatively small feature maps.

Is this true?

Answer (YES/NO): NO